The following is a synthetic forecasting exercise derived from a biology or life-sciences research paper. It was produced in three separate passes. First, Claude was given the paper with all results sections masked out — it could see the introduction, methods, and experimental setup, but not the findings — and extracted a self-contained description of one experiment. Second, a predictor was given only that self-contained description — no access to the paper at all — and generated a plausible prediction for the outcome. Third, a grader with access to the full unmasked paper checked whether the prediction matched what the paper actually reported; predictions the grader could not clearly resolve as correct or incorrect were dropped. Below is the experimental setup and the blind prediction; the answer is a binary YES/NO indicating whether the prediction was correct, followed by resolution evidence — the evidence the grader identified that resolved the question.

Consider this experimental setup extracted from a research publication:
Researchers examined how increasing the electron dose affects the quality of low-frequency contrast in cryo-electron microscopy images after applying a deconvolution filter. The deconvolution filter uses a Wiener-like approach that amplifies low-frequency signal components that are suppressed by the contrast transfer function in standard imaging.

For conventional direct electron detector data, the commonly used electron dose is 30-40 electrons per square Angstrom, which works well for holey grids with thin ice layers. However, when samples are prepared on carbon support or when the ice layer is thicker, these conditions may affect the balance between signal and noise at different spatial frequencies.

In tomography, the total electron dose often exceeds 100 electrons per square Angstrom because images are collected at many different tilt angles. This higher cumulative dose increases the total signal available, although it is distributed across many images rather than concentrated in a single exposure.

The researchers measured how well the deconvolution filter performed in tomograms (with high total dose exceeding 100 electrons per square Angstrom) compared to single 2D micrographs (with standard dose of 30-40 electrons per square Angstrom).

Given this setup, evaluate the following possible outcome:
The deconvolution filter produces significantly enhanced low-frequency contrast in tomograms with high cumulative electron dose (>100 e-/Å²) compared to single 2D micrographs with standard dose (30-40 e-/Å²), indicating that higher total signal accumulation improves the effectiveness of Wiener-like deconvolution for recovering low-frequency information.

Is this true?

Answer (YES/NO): YES